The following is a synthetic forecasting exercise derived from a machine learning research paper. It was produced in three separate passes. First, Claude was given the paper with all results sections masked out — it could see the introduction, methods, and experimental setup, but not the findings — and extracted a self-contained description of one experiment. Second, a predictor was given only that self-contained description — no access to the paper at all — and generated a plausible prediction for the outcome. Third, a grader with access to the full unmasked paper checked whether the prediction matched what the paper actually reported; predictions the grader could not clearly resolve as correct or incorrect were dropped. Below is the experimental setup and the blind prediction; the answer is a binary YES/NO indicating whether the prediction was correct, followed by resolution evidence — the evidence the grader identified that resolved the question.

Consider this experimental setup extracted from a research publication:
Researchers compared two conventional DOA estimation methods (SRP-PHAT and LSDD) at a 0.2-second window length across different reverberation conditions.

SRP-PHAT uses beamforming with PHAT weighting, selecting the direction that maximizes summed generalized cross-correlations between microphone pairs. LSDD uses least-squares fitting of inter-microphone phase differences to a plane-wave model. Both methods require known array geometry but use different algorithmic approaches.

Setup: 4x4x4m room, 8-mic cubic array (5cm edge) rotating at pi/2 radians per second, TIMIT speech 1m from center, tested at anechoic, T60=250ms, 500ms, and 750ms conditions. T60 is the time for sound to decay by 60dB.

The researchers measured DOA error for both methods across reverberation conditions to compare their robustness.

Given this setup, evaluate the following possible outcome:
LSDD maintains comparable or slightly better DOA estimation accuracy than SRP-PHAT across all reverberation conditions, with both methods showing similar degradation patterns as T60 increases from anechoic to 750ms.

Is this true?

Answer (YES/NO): NO